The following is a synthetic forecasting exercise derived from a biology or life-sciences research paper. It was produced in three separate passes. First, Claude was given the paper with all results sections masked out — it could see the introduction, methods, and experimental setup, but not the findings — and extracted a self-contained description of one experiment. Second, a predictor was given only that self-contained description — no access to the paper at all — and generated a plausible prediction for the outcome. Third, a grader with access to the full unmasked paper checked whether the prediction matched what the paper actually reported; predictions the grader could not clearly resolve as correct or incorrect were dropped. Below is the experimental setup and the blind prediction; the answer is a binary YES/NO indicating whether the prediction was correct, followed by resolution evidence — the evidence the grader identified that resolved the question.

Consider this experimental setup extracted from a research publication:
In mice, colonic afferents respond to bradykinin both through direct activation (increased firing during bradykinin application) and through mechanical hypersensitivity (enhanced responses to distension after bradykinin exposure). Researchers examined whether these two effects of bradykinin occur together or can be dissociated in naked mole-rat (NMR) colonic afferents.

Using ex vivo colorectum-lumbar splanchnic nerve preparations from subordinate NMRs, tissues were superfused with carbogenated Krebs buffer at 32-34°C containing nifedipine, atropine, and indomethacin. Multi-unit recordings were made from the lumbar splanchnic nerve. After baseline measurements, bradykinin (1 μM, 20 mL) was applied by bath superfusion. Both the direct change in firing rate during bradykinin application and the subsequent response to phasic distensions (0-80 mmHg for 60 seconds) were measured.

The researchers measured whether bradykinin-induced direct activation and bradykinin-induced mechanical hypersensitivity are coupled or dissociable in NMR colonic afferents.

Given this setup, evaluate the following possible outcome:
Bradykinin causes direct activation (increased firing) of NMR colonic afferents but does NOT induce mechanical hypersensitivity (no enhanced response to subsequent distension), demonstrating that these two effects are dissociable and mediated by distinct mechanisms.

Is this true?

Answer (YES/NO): NO